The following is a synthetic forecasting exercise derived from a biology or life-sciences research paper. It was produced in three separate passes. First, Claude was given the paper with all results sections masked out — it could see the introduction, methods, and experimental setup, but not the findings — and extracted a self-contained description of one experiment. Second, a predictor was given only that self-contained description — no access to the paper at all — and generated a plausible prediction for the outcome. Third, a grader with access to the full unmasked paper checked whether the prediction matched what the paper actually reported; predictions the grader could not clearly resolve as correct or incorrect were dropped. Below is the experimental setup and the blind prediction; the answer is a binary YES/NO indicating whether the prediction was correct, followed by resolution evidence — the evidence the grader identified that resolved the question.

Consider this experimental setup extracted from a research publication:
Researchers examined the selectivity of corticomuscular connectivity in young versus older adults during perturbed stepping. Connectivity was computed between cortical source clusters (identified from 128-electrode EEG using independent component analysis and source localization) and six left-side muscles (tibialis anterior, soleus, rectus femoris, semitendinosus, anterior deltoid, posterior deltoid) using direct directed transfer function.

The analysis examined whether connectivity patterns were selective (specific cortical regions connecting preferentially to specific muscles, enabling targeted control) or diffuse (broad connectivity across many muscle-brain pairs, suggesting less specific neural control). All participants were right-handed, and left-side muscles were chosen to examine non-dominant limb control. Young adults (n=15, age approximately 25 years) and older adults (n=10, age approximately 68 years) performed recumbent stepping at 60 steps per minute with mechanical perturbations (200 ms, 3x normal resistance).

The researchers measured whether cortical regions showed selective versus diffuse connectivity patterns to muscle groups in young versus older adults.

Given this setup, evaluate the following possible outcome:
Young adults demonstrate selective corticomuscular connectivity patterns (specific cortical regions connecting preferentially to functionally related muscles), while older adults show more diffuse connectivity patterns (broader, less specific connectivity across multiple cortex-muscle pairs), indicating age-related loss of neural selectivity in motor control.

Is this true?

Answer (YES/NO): YES